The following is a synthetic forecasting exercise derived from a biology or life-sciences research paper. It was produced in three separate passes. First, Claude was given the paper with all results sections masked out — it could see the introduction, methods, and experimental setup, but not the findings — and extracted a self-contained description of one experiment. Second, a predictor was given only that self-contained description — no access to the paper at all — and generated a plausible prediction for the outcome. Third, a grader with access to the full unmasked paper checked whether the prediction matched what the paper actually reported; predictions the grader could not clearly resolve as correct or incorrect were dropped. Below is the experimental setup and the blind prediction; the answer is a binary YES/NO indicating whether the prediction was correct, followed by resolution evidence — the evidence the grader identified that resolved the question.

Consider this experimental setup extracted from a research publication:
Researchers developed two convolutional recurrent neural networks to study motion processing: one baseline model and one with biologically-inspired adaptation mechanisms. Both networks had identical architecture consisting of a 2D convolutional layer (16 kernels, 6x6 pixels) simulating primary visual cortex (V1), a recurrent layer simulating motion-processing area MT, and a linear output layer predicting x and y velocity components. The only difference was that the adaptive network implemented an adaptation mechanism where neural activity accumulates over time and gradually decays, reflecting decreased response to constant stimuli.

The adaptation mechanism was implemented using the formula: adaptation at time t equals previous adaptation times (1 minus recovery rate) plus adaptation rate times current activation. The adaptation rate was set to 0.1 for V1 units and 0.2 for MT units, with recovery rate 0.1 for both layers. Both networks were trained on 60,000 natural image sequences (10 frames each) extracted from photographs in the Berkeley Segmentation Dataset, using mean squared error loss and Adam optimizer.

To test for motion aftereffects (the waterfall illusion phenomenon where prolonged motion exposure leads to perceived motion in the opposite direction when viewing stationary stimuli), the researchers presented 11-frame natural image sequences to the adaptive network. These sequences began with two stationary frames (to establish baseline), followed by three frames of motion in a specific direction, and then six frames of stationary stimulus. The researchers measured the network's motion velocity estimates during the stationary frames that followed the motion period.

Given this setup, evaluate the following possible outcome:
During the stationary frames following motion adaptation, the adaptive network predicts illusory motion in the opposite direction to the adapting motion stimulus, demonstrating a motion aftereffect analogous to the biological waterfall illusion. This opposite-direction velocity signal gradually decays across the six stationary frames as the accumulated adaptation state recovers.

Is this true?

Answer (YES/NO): YES